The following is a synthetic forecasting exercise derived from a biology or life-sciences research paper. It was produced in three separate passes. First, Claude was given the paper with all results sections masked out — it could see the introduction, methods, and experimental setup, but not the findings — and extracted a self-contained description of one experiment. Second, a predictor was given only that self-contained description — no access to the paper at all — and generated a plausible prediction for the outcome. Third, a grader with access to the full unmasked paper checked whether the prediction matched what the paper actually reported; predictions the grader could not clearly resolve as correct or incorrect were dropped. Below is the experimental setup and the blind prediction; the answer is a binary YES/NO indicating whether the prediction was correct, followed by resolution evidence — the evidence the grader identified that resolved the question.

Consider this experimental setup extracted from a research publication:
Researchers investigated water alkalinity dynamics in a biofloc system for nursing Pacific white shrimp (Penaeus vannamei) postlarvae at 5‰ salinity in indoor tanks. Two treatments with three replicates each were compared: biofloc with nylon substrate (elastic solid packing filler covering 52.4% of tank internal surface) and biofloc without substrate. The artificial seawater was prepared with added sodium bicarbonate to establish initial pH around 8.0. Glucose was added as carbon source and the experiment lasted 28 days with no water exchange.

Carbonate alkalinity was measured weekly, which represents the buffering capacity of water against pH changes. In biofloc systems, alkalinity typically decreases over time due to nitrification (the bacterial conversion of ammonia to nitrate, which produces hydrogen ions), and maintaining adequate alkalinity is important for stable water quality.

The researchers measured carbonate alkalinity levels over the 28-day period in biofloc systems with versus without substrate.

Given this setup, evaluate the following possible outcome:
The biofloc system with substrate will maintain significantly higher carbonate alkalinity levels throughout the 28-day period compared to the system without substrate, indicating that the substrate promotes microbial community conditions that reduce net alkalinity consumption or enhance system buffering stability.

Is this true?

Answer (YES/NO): NO